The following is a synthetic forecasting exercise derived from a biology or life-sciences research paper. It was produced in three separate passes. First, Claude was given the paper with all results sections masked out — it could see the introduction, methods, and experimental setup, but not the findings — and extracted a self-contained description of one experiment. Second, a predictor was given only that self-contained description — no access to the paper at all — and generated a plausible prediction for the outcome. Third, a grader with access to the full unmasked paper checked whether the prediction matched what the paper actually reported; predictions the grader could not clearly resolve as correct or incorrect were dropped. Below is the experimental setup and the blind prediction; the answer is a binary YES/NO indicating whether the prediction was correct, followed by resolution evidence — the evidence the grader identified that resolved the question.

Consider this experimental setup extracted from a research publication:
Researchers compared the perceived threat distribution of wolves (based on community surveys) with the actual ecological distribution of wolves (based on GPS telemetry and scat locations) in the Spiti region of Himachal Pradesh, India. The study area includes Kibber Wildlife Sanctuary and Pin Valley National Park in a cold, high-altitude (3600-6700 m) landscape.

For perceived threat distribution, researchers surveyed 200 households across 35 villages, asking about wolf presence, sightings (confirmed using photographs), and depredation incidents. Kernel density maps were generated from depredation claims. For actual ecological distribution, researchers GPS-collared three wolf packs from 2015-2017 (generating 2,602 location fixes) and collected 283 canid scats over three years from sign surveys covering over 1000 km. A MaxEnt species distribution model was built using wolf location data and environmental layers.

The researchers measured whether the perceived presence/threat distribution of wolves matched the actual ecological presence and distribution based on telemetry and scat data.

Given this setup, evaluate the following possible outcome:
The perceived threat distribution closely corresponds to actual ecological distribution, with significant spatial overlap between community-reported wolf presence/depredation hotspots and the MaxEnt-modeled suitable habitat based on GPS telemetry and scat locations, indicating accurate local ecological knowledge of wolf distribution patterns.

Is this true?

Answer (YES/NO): NO